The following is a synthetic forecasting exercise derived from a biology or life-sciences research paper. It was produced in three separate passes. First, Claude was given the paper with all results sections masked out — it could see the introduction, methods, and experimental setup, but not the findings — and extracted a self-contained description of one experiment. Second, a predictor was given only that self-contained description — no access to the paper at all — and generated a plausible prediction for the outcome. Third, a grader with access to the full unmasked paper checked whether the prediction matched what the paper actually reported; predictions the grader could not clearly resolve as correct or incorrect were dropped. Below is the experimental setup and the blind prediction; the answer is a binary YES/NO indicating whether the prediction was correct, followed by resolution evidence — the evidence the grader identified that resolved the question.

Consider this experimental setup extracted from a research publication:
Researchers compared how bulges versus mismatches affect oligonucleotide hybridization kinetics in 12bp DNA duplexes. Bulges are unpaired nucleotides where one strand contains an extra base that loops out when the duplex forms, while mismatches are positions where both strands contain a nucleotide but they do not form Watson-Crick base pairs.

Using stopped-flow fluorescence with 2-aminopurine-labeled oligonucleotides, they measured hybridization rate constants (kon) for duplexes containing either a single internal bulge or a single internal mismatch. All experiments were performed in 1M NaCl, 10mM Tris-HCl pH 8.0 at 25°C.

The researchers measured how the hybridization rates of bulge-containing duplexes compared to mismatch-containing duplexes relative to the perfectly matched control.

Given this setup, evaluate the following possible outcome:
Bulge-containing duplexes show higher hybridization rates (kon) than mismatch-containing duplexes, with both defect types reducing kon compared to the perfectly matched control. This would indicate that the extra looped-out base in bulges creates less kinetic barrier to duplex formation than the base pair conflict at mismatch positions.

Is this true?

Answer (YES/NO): YES